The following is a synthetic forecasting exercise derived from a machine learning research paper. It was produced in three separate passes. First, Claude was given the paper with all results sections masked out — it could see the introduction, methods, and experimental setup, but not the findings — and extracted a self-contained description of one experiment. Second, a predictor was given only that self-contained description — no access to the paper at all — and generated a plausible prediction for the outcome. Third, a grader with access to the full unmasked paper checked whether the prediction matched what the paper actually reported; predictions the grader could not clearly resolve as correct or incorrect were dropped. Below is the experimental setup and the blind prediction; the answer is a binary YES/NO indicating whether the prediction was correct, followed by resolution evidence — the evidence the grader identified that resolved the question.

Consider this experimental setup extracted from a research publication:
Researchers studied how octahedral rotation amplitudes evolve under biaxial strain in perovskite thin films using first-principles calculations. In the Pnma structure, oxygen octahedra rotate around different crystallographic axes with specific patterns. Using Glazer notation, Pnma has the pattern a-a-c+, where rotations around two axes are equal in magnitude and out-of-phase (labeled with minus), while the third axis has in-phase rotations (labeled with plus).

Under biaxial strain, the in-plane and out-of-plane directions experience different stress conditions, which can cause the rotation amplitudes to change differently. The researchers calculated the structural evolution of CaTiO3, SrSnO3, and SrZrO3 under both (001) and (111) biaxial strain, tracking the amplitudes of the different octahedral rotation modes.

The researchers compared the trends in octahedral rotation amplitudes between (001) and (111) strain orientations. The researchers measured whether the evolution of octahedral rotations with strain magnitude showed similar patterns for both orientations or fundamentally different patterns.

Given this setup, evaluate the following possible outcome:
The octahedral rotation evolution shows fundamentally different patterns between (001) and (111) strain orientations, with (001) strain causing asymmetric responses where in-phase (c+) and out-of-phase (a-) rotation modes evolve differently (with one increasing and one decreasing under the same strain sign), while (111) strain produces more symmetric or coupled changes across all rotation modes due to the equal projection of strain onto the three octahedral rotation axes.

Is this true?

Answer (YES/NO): NO